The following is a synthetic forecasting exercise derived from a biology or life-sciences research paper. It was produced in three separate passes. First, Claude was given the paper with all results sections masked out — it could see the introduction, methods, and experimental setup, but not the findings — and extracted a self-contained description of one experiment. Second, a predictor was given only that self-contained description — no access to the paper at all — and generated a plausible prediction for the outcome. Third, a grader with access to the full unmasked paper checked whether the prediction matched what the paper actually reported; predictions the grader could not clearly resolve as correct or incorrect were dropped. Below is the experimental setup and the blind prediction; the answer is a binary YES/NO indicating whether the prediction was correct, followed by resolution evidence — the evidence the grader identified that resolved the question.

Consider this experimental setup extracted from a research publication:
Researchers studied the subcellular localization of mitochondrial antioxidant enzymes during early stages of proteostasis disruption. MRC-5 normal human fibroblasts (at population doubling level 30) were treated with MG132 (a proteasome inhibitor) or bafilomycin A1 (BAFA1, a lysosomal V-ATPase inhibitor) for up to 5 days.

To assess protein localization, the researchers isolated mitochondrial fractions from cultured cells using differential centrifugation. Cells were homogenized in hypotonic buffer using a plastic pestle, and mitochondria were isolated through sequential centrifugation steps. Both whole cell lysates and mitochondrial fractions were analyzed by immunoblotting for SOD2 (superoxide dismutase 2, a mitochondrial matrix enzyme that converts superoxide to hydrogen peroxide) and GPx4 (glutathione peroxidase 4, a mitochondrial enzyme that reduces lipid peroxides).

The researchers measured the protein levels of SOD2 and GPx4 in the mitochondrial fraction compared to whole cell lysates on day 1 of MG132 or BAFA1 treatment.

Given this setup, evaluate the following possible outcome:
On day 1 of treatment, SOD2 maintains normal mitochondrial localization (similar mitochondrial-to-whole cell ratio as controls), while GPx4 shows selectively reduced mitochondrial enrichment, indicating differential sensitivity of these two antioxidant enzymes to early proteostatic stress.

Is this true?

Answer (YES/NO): NO